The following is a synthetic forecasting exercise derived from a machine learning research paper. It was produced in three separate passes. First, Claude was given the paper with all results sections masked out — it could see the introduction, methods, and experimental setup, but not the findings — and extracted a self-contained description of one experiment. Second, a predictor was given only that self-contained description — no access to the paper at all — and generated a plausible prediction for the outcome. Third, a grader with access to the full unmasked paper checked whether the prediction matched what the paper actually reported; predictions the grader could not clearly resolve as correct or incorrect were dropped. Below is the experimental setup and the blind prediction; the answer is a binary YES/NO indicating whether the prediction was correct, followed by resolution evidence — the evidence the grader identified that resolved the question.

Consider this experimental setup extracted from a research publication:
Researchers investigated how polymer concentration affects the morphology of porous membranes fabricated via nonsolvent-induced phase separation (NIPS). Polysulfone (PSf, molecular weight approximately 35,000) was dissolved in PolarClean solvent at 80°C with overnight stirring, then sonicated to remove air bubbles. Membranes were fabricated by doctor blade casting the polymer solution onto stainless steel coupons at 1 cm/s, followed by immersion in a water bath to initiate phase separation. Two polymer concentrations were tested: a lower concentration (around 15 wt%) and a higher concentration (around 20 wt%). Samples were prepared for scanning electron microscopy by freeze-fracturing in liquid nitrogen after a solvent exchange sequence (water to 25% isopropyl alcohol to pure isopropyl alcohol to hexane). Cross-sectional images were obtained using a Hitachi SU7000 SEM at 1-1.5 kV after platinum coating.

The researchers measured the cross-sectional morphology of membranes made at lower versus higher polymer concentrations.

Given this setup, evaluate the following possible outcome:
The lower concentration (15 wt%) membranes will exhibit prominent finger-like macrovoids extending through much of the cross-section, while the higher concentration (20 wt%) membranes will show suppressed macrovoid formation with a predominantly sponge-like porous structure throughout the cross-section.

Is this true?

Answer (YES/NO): NO